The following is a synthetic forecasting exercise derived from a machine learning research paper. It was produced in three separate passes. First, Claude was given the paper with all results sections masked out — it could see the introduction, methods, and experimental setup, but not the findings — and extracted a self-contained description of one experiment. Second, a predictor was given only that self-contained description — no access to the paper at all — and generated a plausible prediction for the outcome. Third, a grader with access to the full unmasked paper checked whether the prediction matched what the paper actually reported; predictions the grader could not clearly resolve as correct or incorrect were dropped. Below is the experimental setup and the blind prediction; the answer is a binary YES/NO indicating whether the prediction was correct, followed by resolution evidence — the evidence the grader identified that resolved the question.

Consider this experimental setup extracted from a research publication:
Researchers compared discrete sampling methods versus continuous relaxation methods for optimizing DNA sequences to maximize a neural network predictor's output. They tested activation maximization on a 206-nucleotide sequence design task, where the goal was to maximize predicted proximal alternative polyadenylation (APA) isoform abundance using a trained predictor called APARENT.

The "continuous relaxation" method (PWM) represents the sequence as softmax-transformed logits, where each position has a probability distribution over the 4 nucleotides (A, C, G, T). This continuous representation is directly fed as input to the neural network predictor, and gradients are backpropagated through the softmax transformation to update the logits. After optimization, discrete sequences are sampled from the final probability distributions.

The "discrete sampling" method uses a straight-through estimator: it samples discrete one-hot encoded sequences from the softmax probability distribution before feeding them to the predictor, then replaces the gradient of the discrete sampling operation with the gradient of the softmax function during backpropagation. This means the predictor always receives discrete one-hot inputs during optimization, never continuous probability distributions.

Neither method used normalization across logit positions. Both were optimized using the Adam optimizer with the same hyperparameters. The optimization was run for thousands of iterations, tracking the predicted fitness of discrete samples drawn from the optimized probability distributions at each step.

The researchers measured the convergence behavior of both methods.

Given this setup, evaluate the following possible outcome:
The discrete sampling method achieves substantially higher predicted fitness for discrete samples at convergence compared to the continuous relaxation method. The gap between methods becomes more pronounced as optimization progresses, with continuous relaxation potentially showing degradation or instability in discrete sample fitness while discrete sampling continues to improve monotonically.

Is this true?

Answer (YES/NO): NO